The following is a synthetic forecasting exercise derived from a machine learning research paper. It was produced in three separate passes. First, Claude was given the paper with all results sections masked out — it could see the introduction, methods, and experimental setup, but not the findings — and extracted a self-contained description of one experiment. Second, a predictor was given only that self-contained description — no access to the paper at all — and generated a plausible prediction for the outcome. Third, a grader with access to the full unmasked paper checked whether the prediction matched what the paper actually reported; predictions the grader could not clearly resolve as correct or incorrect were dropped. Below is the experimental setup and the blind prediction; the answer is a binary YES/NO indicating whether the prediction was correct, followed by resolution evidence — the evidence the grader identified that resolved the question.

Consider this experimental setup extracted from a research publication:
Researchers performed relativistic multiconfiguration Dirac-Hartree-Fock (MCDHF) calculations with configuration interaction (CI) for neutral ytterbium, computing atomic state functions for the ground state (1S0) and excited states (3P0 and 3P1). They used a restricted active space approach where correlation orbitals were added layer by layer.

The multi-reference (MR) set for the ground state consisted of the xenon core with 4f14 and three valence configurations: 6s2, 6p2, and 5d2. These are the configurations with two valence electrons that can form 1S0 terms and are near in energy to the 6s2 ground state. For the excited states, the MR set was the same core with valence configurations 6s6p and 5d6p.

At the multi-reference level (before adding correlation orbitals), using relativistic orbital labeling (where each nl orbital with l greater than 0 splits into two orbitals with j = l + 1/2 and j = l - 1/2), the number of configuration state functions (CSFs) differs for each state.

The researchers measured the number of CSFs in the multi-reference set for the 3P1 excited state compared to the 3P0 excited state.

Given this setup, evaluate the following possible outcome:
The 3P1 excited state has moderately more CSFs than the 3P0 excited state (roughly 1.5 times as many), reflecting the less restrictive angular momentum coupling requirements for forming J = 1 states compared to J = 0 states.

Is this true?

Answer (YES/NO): NO